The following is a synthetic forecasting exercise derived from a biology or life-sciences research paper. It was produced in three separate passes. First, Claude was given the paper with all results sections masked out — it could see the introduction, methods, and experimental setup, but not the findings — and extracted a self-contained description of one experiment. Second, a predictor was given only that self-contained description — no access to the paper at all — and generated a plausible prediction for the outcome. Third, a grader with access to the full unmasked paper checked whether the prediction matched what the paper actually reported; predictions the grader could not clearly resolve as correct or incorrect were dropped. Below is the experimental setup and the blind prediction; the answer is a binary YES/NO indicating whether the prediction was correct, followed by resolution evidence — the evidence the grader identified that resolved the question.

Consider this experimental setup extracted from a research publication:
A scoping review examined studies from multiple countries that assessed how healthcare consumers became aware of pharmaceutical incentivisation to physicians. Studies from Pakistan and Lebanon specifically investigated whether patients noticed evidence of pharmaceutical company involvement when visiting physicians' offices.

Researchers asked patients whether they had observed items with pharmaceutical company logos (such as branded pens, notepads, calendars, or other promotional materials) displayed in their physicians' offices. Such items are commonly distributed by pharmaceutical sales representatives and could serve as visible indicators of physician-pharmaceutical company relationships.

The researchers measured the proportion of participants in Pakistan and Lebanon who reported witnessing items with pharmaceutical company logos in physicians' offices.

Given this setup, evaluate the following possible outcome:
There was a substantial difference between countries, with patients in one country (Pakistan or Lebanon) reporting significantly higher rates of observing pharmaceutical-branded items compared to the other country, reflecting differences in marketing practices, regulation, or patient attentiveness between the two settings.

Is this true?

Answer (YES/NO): NO